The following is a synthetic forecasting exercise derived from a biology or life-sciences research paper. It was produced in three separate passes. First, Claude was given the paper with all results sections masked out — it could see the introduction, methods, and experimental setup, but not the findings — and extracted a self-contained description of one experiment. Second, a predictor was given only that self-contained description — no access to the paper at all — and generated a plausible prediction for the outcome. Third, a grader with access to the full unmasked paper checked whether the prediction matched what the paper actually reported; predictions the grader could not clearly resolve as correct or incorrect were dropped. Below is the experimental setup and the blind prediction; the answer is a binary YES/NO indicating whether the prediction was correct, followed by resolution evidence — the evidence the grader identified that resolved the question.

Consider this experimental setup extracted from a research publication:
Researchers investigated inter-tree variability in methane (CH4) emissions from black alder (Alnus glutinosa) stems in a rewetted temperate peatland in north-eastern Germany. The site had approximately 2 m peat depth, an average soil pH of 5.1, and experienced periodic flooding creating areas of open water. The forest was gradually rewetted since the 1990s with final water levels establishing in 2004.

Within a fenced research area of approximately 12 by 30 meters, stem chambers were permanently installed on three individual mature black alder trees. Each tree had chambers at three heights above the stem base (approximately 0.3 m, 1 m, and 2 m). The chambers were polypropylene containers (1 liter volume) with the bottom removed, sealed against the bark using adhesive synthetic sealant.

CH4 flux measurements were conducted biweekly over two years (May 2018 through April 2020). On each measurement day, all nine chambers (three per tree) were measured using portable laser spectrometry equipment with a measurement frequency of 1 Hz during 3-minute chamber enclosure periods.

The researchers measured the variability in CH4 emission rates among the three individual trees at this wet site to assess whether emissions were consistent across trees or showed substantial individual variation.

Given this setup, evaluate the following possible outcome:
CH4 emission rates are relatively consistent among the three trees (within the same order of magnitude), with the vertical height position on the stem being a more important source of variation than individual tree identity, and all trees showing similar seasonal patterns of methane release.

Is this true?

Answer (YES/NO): NO